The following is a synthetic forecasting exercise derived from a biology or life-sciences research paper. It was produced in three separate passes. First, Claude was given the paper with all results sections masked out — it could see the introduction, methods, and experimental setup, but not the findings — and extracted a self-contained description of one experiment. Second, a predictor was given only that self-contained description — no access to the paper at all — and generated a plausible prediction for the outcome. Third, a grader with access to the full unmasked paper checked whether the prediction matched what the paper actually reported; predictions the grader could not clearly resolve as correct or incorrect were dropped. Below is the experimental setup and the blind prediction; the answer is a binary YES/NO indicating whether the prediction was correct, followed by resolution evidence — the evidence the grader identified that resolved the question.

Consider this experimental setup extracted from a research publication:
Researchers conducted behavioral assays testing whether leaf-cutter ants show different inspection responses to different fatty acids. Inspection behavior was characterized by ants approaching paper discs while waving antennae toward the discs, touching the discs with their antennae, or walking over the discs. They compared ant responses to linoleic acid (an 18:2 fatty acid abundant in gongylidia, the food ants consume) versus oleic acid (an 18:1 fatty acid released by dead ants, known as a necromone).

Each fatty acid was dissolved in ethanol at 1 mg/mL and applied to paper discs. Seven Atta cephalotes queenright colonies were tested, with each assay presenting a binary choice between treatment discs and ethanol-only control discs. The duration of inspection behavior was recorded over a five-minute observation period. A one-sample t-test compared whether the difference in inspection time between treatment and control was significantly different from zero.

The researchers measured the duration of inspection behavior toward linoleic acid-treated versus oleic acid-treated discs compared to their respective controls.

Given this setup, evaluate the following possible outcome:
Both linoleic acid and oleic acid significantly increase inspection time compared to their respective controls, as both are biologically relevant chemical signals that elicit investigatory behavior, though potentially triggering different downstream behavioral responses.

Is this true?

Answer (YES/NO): YES